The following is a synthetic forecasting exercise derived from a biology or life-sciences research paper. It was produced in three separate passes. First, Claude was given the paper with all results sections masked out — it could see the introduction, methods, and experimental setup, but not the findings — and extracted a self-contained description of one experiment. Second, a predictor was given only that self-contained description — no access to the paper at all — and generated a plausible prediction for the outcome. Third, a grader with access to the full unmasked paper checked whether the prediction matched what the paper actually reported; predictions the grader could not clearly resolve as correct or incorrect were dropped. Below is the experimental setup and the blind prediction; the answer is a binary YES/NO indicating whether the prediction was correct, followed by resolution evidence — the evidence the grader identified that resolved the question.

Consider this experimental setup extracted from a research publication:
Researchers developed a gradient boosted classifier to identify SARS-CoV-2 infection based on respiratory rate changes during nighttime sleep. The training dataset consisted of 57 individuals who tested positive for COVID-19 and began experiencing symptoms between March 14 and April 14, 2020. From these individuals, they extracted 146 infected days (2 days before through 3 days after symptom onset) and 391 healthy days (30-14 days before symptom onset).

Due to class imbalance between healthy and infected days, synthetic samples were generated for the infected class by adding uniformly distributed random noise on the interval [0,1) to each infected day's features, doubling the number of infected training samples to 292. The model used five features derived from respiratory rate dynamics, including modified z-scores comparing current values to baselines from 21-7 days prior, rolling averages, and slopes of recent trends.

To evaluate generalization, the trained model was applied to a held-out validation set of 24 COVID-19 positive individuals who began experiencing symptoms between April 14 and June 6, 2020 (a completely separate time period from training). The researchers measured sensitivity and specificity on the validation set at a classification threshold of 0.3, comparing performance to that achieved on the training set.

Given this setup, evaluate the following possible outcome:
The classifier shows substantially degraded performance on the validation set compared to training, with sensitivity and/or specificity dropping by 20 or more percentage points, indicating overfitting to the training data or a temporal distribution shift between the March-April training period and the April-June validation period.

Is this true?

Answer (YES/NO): NO